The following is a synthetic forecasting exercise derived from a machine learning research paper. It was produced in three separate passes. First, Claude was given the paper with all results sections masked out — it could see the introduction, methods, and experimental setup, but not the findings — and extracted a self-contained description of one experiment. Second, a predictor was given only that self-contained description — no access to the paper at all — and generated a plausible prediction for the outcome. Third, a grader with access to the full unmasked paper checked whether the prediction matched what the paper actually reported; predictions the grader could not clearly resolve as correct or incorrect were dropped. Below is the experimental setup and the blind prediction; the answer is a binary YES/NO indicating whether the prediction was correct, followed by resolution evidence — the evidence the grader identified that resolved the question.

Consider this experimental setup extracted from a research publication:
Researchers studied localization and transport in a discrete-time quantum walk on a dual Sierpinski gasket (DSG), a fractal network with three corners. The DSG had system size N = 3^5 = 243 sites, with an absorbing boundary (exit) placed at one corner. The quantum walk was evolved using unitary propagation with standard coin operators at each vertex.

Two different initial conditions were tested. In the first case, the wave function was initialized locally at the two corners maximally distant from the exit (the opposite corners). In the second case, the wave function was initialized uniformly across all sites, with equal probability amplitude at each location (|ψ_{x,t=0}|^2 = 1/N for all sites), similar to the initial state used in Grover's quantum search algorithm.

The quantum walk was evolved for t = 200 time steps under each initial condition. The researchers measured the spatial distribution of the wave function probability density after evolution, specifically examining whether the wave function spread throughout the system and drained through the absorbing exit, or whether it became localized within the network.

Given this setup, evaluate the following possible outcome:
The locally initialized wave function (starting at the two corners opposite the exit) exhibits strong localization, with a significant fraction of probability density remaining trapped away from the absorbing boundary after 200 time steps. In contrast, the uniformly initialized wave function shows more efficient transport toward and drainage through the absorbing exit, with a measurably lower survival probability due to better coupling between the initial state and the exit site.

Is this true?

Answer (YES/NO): YES